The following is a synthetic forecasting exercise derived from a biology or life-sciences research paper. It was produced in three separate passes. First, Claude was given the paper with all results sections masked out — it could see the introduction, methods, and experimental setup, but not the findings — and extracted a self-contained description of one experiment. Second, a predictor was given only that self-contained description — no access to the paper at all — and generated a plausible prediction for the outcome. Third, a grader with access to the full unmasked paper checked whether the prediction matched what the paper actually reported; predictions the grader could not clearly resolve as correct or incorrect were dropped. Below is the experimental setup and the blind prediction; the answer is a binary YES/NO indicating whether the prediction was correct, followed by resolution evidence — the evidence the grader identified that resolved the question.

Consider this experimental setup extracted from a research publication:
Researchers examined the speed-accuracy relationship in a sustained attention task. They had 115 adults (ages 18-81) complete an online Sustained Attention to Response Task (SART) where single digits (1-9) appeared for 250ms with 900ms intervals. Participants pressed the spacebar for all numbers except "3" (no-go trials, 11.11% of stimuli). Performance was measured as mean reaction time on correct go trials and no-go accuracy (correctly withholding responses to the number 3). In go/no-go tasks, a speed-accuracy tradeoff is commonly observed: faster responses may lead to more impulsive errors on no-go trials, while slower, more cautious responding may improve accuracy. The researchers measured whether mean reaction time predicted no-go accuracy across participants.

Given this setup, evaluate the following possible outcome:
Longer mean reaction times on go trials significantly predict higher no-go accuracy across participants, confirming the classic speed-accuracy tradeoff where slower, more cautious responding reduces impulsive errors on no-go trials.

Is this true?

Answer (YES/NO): NO